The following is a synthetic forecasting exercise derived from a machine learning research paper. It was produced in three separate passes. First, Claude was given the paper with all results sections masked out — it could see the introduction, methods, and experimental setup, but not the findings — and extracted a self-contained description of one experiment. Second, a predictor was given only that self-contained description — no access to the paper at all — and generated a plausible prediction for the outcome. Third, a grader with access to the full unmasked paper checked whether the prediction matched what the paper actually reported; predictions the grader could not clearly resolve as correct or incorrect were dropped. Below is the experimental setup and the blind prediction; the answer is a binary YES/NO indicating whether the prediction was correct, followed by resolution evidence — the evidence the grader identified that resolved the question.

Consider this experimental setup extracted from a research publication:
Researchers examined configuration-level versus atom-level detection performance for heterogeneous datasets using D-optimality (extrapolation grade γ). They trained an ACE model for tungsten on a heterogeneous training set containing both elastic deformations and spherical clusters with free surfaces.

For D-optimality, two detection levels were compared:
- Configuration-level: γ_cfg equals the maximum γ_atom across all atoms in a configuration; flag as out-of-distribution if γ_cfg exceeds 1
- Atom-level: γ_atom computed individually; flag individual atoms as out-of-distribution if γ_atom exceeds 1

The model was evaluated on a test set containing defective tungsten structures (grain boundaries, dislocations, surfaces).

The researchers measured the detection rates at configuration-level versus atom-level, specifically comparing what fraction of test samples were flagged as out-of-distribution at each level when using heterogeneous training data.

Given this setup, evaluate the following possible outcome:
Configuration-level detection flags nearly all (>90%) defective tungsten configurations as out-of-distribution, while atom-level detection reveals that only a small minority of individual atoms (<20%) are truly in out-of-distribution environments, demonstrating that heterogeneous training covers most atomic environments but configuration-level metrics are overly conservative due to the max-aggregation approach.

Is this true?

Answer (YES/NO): NO